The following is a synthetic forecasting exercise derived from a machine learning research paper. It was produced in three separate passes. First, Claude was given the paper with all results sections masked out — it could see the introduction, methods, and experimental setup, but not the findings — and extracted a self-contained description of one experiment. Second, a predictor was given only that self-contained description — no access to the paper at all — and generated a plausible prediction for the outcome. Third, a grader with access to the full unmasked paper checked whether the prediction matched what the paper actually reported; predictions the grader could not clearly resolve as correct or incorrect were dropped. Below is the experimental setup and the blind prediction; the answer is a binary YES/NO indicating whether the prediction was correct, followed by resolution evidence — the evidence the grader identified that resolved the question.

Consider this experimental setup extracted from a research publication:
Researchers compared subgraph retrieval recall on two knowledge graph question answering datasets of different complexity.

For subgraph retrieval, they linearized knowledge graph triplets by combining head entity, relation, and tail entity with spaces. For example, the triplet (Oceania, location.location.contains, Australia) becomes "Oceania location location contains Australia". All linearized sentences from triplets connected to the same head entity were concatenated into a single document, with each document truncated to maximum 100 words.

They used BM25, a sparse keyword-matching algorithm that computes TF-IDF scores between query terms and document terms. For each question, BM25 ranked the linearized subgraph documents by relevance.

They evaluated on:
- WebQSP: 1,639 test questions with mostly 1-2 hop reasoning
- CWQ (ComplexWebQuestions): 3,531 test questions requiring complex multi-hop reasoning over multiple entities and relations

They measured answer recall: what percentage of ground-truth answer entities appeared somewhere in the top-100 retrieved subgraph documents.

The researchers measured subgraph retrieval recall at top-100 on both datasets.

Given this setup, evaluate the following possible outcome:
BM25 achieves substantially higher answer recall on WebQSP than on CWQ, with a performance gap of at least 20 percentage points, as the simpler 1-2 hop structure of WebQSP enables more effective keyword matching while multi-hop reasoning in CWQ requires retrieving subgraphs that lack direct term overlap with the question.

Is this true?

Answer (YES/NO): NO